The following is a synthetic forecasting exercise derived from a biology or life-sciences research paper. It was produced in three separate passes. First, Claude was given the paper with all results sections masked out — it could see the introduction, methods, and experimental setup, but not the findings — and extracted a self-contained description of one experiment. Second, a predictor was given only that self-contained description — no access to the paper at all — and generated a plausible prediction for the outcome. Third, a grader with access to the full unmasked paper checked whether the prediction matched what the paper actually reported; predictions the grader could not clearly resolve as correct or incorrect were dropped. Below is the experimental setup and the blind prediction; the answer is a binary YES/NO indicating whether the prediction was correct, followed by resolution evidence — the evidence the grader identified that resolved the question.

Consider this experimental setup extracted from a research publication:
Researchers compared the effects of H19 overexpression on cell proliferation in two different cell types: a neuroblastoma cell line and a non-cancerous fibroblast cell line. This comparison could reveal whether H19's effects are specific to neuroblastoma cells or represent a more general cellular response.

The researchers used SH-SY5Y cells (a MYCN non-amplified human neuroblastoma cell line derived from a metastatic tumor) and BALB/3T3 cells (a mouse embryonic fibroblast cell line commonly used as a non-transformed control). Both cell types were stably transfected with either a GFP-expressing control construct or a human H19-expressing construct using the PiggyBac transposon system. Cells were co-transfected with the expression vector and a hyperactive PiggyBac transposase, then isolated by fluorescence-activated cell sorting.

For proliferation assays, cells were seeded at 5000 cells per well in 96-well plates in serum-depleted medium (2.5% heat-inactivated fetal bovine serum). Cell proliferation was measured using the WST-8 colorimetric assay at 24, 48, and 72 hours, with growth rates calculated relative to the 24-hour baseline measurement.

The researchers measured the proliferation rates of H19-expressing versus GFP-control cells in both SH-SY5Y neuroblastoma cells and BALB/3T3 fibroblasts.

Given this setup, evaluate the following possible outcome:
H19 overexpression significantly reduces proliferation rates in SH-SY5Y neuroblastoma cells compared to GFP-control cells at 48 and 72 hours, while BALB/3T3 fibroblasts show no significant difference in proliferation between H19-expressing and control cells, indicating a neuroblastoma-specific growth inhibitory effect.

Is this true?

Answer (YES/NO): NO